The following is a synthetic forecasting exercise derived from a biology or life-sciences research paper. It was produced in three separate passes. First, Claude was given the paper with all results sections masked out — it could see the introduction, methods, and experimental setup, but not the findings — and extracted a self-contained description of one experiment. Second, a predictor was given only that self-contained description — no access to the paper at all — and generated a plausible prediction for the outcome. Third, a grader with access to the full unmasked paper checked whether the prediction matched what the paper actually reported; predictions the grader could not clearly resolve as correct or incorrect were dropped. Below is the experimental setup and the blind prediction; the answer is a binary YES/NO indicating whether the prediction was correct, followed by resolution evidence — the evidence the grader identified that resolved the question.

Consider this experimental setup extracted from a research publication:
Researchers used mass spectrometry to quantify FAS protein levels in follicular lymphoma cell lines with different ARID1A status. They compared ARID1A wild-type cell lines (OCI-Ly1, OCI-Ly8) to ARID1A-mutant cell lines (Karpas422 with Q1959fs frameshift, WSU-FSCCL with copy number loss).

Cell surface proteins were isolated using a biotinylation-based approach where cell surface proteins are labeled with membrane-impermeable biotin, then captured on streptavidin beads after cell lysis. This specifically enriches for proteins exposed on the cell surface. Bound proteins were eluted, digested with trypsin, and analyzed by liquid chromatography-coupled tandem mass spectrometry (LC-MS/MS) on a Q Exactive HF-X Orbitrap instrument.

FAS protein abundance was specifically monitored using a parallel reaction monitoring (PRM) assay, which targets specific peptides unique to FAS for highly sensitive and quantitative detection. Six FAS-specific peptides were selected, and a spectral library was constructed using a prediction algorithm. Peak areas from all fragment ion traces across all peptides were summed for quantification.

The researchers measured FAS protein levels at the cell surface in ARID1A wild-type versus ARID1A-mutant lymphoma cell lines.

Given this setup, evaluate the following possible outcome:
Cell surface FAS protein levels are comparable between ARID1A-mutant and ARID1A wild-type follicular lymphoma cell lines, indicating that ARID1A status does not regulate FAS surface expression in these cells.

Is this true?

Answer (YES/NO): NO